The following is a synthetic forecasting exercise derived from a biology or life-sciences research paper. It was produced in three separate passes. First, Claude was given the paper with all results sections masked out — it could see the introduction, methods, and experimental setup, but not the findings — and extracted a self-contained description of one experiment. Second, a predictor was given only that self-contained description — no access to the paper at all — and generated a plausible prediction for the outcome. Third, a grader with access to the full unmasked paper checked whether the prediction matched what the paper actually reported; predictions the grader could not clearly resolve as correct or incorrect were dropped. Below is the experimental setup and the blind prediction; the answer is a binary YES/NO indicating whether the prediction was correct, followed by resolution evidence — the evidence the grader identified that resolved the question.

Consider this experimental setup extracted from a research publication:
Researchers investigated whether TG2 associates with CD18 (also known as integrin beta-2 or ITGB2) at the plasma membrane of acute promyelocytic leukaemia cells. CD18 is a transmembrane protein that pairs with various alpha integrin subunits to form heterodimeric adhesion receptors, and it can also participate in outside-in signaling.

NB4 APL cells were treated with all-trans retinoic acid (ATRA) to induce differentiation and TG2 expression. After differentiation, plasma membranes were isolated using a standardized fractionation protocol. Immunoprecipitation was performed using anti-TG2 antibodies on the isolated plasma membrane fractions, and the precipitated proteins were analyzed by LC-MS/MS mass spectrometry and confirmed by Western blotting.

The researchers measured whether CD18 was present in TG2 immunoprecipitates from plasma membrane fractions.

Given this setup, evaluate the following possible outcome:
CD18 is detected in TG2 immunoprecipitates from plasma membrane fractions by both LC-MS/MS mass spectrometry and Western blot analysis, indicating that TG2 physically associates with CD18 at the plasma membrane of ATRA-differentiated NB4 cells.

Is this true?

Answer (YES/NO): YES